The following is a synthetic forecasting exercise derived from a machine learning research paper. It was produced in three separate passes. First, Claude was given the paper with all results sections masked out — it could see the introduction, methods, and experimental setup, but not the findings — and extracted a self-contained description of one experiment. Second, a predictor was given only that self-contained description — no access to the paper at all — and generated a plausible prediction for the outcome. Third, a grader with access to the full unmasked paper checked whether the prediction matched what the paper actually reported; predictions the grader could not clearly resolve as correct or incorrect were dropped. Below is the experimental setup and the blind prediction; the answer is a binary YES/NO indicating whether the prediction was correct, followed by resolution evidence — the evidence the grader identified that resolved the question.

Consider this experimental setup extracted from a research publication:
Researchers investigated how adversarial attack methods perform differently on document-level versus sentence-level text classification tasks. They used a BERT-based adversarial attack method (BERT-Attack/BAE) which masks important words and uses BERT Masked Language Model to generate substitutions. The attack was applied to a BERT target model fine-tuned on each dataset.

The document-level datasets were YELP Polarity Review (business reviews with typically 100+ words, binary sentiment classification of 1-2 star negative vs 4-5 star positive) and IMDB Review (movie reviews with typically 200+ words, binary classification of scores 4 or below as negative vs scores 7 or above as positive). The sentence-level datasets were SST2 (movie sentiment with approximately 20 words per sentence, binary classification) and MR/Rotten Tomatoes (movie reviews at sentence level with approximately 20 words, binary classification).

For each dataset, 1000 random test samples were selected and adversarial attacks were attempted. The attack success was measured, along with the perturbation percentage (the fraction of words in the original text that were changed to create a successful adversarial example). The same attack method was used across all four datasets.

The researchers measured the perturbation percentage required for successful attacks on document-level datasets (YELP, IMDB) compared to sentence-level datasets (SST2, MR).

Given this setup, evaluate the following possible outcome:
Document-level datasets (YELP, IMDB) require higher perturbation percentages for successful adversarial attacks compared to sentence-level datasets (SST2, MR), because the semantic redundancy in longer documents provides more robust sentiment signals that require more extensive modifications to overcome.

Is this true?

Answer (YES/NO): NO